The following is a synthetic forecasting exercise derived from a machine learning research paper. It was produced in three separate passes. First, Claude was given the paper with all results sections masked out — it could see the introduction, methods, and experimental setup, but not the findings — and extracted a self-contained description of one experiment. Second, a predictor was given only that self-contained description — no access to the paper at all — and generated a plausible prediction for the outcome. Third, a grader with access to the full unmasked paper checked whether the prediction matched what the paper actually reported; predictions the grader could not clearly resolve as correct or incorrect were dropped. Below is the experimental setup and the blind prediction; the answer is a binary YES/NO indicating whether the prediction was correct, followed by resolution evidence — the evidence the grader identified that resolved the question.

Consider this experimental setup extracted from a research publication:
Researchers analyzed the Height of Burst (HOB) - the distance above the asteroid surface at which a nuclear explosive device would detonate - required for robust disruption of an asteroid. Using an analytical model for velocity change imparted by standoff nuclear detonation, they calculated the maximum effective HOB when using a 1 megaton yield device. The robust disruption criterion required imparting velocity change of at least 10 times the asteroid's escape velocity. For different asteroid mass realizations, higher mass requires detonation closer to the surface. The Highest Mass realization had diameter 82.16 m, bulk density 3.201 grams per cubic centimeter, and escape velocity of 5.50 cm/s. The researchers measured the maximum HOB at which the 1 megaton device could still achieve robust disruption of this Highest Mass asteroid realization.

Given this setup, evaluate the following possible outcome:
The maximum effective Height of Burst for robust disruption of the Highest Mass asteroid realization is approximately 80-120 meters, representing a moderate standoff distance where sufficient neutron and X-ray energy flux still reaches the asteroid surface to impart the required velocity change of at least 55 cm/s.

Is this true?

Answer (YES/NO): YES